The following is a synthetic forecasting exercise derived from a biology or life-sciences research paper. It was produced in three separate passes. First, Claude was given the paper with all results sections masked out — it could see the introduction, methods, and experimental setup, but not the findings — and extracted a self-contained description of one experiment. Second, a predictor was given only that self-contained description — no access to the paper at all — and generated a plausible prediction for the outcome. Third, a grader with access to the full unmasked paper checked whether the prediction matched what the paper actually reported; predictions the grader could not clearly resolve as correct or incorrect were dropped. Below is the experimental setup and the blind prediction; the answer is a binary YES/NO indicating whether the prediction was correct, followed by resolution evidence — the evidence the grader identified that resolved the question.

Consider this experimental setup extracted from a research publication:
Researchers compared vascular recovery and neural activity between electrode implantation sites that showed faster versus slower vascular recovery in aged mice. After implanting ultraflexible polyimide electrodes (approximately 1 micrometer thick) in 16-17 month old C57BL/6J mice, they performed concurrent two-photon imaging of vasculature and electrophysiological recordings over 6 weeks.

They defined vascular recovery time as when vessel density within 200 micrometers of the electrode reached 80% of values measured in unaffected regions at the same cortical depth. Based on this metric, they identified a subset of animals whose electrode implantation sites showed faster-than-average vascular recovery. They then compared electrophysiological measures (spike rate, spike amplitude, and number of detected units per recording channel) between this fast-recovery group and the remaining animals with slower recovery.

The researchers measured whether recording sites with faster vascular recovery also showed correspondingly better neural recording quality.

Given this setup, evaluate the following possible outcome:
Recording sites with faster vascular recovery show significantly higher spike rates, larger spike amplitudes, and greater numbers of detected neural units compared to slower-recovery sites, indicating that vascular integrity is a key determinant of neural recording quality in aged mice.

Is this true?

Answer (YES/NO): NO